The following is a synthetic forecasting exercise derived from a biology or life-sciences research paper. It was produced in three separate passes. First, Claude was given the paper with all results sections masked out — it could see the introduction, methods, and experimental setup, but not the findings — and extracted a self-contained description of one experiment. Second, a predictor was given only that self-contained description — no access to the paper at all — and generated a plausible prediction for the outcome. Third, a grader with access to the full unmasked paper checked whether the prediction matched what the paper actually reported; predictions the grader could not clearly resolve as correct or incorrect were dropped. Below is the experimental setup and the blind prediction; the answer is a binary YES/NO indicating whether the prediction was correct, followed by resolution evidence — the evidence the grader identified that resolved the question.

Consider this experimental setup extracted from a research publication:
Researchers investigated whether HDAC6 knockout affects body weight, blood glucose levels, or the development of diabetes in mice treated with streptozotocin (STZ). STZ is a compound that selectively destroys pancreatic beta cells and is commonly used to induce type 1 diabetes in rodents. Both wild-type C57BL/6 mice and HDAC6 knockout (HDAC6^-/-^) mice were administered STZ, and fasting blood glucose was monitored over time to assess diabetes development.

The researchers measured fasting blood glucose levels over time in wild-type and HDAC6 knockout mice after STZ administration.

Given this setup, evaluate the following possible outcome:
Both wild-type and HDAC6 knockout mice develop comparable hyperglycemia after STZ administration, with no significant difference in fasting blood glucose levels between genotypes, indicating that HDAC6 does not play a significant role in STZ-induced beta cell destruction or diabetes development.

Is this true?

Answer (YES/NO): YES